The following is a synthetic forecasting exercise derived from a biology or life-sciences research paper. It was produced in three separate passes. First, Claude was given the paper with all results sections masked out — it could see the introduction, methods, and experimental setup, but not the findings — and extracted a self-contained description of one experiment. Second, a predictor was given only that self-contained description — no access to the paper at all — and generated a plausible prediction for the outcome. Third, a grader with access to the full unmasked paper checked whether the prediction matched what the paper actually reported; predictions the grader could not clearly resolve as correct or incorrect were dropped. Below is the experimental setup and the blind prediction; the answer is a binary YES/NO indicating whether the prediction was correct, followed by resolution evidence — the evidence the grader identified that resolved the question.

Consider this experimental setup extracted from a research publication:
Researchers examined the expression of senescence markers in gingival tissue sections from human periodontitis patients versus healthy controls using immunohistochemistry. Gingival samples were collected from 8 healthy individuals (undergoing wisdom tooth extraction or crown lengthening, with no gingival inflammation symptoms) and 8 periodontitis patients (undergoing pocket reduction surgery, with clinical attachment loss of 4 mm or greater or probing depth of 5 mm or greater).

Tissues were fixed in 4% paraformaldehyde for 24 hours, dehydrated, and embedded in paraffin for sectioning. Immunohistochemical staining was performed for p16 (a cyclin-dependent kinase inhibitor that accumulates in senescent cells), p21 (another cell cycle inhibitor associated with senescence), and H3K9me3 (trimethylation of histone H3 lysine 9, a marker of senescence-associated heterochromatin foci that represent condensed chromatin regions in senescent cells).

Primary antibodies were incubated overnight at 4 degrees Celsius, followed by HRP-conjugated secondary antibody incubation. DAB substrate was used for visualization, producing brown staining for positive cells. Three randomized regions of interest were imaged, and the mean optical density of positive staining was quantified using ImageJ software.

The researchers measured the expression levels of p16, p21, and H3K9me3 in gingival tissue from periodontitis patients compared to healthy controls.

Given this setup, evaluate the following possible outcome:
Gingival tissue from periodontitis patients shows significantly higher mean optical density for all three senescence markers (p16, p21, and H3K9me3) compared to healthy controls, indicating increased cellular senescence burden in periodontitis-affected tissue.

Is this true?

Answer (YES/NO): YES